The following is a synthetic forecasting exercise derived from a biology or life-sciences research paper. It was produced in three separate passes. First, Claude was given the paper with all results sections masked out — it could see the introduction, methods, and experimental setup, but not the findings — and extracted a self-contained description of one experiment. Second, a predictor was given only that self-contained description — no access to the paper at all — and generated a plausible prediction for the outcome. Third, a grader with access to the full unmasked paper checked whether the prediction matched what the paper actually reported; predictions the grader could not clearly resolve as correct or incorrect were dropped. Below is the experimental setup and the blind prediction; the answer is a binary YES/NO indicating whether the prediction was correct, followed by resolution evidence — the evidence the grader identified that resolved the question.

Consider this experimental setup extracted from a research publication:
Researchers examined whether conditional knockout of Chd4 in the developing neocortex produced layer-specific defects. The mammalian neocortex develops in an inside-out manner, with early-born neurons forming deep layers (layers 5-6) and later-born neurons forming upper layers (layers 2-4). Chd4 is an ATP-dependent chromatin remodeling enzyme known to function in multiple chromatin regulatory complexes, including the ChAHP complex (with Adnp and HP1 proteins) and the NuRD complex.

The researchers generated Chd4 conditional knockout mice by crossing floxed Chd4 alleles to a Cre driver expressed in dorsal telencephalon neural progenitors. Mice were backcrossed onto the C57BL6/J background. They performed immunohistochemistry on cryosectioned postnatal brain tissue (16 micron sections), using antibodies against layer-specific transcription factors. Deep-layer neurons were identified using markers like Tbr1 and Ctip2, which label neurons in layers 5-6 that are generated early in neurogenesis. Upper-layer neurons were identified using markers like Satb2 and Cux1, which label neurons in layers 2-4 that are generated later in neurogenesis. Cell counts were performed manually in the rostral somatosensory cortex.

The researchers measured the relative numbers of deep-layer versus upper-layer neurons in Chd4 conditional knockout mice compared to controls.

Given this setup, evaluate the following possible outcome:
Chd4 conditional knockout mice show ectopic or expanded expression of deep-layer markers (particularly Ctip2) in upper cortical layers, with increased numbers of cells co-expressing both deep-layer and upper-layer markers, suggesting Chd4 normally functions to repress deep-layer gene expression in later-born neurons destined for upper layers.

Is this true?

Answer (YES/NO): NO